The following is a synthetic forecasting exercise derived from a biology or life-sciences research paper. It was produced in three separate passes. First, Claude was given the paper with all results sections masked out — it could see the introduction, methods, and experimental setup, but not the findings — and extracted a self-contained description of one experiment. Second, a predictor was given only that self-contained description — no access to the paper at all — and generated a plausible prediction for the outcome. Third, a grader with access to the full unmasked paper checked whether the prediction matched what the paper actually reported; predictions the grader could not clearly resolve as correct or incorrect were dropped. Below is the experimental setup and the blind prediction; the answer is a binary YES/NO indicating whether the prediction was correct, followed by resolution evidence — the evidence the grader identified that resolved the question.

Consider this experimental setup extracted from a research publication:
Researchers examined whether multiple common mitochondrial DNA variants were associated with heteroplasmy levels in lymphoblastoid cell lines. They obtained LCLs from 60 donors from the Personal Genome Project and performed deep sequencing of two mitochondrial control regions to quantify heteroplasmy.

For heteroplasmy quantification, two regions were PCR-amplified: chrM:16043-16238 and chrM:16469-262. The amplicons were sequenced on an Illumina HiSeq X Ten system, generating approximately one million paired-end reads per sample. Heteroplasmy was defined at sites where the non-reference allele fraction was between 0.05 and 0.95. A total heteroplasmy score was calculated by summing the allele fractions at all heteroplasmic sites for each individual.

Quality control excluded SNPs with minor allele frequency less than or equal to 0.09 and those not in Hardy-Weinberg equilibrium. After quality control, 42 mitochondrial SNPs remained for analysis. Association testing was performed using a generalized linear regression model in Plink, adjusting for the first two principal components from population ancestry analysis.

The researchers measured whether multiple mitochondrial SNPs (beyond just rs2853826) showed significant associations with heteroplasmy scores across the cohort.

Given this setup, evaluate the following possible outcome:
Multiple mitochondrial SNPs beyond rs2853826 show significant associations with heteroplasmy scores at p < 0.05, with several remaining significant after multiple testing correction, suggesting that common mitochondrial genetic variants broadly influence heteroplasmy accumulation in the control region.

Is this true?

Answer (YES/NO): NO